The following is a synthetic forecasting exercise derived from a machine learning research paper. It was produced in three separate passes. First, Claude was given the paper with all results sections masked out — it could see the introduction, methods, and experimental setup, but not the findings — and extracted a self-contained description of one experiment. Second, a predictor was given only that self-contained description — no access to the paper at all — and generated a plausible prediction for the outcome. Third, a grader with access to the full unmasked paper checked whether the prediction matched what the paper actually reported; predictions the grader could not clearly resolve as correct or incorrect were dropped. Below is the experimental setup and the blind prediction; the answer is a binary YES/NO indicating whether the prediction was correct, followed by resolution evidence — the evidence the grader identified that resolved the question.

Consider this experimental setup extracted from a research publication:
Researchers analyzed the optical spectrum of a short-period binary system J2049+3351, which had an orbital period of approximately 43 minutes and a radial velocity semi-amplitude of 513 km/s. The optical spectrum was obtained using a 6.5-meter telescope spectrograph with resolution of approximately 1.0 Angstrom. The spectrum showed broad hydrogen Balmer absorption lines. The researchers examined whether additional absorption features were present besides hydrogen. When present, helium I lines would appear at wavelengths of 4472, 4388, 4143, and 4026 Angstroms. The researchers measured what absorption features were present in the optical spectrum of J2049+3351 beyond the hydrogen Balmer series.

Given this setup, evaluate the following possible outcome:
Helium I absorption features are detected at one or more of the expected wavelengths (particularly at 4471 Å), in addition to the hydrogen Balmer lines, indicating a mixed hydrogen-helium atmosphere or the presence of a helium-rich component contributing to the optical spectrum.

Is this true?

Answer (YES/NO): YES